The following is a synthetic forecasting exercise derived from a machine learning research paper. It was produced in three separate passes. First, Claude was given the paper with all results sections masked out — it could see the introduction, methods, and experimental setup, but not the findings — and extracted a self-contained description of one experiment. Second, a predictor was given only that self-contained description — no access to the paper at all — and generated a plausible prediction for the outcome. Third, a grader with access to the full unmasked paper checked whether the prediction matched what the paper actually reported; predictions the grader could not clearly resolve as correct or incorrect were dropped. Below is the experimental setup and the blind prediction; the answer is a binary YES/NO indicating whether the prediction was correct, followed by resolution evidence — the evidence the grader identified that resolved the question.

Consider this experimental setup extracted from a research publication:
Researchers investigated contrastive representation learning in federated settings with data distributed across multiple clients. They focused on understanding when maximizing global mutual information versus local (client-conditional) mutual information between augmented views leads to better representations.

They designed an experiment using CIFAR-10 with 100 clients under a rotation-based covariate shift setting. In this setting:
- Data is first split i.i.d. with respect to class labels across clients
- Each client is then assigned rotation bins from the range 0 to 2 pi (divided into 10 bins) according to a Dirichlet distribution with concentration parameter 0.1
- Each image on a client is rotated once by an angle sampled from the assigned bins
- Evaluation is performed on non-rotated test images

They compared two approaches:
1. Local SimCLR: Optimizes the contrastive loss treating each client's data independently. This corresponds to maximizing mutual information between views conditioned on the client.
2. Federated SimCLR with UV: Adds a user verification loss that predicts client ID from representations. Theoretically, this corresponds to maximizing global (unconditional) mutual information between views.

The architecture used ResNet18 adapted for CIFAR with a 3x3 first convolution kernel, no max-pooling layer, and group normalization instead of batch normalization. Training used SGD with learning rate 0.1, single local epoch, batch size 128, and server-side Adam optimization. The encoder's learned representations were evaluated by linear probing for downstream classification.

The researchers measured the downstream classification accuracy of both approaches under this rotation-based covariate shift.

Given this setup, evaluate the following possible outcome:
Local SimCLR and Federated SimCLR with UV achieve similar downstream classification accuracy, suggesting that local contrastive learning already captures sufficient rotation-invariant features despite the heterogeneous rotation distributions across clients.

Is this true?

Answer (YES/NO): NO